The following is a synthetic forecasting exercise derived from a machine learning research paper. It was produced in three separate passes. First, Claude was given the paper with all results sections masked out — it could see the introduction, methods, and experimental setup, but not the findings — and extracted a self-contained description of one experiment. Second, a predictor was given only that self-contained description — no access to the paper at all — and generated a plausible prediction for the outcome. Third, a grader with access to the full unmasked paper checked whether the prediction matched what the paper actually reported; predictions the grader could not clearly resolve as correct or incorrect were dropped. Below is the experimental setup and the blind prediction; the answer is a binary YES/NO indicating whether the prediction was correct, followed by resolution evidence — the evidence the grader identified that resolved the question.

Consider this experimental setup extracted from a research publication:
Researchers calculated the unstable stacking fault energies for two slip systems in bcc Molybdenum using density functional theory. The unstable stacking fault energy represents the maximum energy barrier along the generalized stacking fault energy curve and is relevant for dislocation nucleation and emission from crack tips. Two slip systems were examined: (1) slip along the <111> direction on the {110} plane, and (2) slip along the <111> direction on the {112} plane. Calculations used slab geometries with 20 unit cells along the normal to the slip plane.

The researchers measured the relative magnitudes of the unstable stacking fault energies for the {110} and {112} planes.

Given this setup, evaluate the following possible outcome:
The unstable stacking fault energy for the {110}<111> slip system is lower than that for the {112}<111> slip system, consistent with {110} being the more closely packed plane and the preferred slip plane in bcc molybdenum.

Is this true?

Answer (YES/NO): YES